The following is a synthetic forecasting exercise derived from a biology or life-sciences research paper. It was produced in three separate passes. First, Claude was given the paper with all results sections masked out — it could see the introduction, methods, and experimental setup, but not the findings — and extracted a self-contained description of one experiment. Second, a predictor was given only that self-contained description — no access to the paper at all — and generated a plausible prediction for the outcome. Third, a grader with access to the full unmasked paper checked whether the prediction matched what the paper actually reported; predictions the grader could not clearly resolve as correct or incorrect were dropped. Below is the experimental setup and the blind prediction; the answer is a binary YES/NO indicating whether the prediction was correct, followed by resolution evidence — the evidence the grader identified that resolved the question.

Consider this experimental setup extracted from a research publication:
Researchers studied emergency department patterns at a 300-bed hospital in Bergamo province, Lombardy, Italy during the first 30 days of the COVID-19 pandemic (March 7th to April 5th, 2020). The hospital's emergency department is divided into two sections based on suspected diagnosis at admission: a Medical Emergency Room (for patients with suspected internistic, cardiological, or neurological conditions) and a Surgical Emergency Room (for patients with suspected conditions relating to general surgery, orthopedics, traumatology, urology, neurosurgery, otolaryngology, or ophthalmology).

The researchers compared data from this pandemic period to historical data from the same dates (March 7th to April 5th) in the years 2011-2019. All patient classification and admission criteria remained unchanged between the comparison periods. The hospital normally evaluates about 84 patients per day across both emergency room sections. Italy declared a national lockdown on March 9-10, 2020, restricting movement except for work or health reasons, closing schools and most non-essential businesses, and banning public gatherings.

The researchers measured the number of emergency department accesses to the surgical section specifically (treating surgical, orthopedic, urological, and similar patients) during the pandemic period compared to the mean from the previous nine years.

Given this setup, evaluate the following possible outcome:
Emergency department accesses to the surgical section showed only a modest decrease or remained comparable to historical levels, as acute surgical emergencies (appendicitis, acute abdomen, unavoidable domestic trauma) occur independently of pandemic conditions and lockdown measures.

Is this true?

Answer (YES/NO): NO